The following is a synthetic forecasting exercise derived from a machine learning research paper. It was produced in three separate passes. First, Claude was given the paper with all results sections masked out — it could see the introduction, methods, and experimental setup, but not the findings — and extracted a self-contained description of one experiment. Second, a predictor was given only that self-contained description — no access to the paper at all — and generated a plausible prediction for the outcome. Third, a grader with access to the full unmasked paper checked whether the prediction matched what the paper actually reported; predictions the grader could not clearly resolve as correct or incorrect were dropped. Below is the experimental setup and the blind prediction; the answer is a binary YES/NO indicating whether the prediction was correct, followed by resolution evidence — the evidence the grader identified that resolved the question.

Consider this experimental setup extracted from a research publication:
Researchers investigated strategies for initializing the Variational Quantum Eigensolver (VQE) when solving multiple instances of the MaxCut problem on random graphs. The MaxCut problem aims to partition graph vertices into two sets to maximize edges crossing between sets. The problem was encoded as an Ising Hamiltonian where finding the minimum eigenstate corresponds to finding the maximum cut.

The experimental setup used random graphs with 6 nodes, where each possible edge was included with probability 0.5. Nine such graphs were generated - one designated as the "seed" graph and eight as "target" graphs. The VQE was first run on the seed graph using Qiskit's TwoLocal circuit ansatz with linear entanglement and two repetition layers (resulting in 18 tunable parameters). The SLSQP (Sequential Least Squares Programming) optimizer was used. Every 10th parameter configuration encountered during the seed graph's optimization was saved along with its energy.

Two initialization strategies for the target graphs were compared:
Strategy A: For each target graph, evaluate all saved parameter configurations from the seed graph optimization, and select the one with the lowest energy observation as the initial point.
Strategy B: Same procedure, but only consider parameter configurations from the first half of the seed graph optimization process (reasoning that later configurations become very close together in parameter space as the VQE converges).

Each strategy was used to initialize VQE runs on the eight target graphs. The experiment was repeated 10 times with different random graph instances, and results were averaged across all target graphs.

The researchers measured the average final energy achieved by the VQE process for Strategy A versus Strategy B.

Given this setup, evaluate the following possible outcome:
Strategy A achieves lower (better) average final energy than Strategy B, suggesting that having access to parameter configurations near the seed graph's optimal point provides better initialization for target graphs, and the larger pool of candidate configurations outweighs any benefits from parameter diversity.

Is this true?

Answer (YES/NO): NO